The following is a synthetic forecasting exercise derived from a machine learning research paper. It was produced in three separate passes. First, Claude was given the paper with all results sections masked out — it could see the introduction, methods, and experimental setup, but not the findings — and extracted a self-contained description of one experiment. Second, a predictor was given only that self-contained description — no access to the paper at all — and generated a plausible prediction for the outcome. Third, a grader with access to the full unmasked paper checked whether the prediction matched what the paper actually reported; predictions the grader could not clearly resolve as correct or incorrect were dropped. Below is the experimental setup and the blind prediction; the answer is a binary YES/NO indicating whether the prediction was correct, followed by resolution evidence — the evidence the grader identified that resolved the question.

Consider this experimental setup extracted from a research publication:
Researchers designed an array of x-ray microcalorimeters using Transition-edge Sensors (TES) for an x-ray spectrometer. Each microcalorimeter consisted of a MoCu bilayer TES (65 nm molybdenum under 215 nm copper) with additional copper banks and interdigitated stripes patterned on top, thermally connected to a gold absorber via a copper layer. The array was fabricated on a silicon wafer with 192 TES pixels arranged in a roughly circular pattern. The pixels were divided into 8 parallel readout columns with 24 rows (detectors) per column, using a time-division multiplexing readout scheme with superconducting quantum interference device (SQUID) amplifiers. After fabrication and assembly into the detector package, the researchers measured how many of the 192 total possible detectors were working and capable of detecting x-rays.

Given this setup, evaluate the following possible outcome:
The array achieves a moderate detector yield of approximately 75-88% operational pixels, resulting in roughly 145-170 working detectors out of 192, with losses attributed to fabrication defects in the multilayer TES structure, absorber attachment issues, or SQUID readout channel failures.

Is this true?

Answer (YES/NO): YES